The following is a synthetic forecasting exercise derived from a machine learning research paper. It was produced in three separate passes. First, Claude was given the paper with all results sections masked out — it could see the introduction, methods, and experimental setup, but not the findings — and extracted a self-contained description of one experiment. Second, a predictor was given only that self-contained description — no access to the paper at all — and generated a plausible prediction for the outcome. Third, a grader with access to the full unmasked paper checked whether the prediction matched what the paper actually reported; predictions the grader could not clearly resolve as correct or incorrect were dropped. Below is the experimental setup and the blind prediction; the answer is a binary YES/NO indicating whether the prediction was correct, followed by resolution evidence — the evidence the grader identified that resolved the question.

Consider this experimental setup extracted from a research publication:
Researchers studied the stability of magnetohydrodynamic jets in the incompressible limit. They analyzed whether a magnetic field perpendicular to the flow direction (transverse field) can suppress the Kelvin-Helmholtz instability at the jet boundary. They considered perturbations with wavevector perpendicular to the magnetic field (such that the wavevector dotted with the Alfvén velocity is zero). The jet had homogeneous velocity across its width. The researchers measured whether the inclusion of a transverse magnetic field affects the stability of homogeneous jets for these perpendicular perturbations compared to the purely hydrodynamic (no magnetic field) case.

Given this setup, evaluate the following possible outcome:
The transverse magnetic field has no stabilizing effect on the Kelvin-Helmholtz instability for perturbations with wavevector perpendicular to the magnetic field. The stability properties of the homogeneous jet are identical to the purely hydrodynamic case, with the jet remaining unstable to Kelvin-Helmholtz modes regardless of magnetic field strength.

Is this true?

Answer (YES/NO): YES